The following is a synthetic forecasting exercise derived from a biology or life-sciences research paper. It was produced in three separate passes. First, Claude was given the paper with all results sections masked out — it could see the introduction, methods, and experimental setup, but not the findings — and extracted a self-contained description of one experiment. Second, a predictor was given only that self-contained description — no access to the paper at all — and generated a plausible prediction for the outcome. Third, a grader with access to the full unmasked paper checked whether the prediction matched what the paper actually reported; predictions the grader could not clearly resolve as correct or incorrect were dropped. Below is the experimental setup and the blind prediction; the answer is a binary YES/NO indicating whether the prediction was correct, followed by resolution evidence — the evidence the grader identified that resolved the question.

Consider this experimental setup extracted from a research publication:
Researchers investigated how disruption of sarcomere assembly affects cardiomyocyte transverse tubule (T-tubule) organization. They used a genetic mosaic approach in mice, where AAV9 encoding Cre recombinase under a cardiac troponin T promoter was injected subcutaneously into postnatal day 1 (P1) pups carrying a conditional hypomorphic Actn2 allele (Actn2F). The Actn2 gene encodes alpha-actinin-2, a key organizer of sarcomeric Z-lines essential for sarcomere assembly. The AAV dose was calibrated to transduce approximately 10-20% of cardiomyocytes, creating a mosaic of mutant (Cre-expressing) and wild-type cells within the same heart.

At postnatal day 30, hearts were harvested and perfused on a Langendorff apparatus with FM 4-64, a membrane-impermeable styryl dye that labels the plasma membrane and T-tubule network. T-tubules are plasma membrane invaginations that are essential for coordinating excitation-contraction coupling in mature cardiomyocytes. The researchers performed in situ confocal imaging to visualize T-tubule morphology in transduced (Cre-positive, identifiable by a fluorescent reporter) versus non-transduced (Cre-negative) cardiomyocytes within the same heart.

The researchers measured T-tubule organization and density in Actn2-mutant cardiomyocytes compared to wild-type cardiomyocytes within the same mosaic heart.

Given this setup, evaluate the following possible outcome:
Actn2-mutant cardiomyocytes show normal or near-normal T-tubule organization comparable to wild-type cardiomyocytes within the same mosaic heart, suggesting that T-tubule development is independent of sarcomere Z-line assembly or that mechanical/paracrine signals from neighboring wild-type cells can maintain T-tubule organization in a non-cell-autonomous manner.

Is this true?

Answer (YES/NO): NO